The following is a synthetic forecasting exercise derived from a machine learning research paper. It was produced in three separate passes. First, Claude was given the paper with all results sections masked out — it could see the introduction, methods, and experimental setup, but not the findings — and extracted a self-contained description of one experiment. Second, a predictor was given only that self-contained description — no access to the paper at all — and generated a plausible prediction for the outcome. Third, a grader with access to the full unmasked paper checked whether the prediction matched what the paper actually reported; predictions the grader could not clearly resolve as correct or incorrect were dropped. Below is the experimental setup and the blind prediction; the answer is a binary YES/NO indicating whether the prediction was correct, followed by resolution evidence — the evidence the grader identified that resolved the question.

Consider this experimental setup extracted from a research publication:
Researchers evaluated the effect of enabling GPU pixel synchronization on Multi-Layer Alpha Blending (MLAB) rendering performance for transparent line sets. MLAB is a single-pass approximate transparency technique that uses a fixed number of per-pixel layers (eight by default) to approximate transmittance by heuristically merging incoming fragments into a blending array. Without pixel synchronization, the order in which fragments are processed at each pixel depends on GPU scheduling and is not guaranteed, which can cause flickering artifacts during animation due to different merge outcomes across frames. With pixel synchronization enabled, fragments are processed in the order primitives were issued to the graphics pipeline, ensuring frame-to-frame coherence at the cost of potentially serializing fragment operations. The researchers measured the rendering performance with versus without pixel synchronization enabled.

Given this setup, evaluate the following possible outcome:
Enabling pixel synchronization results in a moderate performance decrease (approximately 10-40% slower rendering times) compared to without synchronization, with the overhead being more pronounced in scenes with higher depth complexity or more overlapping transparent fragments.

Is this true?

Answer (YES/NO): NO